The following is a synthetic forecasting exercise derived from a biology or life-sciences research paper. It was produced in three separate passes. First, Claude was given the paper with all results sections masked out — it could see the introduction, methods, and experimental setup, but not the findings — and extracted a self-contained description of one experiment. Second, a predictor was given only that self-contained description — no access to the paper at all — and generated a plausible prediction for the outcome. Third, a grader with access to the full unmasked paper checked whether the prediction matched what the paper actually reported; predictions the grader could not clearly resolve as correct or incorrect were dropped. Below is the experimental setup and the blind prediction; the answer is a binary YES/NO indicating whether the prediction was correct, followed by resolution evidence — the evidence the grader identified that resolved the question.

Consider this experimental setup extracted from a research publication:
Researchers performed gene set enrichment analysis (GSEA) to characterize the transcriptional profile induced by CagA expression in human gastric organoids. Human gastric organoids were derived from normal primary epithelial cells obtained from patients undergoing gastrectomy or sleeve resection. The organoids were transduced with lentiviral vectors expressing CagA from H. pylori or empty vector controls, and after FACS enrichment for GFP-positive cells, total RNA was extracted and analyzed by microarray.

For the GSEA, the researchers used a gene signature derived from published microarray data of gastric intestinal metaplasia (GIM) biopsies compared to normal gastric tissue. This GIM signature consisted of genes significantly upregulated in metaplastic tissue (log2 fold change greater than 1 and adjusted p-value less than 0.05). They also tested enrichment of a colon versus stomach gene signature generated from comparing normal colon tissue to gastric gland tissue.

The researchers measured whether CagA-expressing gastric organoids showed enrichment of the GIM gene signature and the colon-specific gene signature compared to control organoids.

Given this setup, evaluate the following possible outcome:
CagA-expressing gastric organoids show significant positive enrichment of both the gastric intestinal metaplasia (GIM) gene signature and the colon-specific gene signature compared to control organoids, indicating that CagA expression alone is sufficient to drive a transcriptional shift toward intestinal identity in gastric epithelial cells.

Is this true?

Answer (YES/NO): YES